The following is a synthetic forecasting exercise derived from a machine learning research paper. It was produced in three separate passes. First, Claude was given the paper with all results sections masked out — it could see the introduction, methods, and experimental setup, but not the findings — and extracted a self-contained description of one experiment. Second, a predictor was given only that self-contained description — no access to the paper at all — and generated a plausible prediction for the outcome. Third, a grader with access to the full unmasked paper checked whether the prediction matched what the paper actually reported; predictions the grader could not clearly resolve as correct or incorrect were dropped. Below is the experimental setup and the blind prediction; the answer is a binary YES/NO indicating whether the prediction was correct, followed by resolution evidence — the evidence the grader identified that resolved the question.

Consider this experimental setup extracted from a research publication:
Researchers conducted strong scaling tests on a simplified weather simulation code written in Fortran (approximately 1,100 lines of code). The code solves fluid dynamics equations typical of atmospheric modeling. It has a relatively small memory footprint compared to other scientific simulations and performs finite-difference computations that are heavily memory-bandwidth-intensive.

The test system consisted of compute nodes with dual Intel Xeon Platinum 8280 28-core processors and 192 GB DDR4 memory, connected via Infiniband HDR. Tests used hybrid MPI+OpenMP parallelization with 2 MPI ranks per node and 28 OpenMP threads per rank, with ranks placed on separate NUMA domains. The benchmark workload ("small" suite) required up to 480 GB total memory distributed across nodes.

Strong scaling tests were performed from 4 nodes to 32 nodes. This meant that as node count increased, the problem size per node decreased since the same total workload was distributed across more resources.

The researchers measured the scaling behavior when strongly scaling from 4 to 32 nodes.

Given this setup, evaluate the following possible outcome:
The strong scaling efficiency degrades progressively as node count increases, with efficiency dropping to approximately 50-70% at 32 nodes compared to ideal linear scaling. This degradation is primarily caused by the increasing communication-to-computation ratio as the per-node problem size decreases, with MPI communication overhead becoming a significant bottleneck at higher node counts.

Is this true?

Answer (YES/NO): NO